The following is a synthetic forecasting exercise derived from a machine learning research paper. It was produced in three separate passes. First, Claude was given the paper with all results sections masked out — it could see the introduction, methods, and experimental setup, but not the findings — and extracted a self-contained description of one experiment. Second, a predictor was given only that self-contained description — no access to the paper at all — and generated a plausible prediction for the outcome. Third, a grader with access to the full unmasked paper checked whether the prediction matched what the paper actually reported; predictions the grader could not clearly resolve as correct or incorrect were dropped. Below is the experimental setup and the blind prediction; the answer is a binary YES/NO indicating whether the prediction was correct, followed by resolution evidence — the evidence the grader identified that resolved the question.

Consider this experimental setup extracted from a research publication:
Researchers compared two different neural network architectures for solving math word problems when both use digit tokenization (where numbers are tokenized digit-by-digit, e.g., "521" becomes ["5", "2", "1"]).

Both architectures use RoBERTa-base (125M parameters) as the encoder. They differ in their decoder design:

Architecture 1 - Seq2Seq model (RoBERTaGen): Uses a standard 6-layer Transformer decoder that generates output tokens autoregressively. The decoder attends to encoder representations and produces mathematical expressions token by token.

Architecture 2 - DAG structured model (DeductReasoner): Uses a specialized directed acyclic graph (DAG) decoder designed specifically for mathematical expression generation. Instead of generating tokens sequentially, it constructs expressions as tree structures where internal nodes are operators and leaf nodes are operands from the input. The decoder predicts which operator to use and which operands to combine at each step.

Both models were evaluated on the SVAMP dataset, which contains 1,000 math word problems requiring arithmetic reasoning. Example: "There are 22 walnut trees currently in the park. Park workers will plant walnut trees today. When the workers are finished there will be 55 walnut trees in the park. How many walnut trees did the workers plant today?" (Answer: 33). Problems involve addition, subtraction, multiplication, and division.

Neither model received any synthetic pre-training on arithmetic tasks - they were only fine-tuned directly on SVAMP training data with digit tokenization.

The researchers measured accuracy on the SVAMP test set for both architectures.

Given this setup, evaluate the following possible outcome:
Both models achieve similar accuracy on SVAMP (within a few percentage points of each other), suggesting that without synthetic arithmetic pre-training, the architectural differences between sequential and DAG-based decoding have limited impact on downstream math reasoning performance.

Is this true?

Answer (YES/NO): NO